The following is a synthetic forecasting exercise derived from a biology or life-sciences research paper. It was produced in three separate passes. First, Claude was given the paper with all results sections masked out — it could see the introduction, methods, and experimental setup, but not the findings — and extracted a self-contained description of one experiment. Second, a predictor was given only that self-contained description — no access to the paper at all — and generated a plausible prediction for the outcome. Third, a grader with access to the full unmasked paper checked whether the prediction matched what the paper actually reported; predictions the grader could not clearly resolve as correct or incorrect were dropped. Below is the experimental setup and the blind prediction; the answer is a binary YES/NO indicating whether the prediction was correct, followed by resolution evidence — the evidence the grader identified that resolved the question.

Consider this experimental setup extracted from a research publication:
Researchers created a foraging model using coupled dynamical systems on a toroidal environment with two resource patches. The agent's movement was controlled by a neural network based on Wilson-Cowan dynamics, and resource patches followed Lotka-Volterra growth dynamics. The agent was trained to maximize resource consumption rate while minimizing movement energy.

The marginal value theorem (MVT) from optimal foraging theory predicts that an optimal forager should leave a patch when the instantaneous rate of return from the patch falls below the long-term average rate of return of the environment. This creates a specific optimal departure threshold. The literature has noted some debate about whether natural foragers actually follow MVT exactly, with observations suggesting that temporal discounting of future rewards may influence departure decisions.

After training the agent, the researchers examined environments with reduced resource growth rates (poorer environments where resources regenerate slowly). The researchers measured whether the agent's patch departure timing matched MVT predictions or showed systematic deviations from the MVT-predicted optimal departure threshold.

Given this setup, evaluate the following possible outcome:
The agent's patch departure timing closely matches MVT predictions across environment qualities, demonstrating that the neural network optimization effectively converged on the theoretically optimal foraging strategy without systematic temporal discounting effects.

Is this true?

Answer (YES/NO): NO